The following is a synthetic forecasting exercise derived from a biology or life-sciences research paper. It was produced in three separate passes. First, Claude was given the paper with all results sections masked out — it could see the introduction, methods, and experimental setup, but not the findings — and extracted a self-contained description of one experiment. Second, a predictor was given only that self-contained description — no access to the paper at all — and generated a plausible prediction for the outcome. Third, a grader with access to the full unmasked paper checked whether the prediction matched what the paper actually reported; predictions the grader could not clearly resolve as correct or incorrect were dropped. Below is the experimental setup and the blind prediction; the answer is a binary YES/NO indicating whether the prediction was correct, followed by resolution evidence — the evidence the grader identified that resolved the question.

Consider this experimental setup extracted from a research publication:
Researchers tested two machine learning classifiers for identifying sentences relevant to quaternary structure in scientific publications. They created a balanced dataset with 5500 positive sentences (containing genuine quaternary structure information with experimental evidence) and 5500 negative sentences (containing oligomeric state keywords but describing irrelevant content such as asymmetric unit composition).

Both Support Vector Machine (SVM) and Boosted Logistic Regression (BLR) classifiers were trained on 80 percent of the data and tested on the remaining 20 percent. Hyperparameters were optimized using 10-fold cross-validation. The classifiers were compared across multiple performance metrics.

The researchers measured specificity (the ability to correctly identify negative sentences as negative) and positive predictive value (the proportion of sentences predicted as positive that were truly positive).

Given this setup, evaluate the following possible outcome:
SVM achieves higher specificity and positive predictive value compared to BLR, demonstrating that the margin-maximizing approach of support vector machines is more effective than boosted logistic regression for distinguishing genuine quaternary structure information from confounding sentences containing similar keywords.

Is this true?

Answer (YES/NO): NO